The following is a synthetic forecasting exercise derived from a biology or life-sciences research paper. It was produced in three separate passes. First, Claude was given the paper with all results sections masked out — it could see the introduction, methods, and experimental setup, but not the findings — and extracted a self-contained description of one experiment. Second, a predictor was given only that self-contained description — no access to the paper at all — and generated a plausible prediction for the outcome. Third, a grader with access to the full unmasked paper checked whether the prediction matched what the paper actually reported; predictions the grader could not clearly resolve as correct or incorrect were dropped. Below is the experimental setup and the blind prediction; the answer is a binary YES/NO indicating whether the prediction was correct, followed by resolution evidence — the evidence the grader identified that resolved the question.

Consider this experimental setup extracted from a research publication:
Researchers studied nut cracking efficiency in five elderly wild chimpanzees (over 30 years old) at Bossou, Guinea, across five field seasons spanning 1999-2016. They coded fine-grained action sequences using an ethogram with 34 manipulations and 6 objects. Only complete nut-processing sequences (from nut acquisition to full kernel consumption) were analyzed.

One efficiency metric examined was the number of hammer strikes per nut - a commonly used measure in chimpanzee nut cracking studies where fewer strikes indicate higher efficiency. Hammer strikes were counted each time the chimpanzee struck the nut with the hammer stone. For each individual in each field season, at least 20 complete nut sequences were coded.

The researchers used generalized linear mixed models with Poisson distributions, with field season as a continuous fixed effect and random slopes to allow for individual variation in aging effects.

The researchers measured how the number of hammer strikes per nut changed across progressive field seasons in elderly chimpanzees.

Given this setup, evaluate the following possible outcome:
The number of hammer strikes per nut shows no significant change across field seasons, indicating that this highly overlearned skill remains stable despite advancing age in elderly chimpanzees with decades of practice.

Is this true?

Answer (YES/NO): NO